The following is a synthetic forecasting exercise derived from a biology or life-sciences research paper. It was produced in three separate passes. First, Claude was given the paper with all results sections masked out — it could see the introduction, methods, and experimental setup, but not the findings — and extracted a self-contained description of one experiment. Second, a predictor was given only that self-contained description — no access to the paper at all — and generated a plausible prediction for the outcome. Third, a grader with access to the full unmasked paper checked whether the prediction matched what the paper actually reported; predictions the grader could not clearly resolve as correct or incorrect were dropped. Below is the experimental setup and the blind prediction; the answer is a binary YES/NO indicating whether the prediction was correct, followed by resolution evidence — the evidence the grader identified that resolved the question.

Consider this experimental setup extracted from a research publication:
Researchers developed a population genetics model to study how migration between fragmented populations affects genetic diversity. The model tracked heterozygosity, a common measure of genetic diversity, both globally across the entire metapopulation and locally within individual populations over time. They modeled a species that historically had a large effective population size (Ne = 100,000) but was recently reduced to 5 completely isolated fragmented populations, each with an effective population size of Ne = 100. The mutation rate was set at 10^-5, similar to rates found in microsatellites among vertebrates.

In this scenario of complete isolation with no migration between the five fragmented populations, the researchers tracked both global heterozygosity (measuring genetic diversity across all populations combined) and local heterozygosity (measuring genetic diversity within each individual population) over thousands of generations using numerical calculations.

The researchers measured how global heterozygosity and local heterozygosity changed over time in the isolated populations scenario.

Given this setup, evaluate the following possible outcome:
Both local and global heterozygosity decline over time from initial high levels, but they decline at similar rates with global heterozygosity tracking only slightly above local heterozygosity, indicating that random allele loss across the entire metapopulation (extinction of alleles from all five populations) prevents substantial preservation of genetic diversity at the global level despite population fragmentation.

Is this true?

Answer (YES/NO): NO